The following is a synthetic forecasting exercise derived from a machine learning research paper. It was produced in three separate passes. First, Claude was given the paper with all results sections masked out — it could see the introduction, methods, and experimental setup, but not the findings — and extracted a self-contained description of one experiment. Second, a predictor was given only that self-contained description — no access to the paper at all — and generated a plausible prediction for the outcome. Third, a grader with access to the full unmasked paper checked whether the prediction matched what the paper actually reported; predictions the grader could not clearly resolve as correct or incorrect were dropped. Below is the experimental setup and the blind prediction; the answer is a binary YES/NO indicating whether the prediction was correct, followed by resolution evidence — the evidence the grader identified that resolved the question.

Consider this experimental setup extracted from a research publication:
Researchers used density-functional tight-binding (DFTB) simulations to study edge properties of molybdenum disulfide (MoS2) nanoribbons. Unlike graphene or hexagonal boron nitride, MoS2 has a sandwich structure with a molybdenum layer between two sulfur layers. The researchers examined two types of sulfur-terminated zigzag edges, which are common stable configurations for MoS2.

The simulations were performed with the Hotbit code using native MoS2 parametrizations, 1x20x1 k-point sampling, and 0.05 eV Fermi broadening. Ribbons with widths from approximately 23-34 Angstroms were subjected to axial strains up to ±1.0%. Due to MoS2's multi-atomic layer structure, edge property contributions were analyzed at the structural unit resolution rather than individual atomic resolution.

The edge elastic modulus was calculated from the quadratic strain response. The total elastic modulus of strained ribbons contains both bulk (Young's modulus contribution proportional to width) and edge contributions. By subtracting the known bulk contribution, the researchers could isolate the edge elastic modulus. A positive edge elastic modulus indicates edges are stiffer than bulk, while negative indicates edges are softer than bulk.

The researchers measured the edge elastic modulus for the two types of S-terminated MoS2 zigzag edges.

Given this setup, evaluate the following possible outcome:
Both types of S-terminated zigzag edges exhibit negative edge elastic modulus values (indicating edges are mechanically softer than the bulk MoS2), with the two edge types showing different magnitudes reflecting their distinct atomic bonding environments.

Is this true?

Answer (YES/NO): NO